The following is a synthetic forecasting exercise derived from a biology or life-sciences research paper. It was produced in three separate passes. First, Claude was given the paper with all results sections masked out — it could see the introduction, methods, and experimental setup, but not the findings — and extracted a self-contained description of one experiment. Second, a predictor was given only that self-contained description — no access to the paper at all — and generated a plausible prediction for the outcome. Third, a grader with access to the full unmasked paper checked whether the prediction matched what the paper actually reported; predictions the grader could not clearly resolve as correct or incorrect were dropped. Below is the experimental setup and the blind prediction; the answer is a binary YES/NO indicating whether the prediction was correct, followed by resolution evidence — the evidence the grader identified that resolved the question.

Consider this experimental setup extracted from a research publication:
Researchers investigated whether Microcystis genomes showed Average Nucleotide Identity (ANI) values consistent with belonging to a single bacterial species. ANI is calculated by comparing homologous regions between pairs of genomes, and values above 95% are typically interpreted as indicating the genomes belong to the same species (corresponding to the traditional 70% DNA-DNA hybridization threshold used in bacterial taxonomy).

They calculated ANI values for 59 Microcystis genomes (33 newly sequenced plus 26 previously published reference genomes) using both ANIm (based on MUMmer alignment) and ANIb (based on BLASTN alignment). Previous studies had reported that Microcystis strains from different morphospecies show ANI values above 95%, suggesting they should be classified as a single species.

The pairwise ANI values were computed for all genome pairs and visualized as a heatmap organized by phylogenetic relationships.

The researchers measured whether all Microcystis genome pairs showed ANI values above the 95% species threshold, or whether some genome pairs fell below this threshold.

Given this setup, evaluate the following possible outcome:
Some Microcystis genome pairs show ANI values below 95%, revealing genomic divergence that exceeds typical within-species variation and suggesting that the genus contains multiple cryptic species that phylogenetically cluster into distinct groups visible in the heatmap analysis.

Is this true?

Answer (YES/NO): YES